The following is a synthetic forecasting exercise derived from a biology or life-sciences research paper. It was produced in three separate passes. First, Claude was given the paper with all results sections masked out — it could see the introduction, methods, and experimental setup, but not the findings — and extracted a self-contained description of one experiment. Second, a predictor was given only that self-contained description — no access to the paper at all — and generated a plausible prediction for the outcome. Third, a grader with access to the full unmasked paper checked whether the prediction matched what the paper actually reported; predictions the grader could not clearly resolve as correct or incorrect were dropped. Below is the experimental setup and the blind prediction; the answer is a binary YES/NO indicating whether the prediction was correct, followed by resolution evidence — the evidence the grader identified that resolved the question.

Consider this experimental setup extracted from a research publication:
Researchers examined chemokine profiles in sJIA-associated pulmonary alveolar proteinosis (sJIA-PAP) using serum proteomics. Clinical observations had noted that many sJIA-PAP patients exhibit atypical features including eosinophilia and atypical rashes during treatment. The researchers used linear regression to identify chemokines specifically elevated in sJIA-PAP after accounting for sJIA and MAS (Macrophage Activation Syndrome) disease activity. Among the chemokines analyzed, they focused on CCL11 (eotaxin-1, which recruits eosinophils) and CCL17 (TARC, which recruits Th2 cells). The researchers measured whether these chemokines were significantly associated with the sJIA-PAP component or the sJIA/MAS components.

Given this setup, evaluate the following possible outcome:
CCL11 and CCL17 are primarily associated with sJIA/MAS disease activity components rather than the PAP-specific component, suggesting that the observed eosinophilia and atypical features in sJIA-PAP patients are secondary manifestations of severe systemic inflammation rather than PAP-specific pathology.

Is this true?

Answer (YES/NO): NO